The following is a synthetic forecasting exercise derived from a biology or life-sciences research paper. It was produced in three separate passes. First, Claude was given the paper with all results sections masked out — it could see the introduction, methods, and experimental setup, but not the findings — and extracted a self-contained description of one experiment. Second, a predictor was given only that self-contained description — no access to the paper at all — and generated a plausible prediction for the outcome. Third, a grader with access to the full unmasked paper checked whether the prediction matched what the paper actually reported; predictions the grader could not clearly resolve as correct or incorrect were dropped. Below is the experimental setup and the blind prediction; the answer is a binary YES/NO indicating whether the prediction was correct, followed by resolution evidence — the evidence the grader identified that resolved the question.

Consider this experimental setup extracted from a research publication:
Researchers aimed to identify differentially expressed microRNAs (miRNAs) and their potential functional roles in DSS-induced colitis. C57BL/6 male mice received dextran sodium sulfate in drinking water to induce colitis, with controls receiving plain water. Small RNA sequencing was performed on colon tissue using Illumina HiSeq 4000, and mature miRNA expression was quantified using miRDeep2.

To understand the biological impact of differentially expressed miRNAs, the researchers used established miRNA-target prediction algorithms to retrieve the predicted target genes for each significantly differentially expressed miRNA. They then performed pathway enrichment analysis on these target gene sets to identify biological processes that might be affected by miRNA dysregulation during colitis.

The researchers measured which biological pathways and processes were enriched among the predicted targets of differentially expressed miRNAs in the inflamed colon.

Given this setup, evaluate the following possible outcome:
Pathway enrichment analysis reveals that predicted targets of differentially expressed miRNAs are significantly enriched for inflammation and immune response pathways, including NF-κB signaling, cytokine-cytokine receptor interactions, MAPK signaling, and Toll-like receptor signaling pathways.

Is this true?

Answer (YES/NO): NO